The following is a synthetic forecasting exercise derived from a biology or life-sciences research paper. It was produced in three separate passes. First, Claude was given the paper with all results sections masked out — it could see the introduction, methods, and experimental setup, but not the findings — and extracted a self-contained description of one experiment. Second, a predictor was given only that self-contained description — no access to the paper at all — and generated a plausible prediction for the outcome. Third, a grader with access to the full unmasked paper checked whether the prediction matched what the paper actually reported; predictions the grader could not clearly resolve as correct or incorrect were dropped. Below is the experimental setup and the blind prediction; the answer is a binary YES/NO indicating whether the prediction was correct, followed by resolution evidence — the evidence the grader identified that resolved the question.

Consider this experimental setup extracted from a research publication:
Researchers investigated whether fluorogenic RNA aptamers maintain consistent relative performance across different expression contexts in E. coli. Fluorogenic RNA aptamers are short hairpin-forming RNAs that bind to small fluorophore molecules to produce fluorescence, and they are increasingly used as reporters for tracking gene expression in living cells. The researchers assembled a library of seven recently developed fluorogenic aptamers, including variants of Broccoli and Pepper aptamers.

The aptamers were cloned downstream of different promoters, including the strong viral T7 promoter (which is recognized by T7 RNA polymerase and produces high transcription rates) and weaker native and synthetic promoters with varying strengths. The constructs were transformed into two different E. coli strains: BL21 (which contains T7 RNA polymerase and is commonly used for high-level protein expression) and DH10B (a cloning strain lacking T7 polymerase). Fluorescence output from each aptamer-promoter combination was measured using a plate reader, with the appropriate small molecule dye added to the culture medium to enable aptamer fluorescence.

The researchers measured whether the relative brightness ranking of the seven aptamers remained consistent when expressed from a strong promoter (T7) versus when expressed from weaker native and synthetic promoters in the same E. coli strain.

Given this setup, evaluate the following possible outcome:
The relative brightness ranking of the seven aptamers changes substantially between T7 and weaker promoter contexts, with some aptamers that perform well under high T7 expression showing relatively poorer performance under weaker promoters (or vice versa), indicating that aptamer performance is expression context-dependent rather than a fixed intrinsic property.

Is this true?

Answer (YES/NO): YES